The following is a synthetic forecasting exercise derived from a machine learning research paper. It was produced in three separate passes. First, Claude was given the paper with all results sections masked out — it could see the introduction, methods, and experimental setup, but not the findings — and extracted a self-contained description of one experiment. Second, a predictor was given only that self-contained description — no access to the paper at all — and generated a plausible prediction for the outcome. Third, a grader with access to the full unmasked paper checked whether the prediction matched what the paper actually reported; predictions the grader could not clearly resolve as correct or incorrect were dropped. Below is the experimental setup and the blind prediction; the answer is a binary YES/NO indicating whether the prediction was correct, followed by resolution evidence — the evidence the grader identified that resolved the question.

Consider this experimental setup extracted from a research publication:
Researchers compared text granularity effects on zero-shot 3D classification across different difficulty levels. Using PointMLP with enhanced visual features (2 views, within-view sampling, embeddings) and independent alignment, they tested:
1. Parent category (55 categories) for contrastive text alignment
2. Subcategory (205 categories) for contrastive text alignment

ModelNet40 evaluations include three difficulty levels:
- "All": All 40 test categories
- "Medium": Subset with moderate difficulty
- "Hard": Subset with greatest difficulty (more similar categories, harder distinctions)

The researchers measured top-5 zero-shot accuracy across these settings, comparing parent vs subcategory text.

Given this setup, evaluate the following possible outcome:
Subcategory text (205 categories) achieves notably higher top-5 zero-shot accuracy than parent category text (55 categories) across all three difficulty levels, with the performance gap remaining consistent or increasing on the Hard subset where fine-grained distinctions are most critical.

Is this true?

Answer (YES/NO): NO